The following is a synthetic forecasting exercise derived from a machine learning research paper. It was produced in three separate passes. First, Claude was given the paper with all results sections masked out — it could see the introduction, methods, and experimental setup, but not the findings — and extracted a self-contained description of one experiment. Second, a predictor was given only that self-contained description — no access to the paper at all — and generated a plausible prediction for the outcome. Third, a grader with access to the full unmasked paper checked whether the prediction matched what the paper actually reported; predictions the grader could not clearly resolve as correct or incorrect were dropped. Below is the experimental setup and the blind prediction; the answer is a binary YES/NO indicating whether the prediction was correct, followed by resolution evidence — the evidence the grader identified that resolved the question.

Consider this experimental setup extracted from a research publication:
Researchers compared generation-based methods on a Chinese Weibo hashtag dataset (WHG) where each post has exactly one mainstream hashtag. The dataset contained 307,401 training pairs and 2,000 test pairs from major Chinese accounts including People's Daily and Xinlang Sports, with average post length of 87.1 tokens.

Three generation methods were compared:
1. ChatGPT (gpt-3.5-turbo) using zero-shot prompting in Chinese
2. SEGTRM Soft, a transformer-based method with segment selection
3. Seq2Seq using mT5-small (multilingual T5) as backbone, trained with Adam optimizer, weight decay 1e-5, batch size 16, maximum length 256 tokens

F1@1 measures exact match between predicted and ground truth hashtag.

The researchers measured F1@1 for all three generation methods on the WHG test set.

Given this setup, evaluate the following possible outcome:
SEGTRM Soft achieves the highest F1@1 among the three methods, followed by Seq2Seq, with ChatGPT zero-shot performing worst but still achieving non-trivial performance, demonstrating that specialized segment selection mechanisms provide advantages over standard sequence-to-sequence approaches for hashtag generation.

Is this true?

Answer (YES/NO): NO